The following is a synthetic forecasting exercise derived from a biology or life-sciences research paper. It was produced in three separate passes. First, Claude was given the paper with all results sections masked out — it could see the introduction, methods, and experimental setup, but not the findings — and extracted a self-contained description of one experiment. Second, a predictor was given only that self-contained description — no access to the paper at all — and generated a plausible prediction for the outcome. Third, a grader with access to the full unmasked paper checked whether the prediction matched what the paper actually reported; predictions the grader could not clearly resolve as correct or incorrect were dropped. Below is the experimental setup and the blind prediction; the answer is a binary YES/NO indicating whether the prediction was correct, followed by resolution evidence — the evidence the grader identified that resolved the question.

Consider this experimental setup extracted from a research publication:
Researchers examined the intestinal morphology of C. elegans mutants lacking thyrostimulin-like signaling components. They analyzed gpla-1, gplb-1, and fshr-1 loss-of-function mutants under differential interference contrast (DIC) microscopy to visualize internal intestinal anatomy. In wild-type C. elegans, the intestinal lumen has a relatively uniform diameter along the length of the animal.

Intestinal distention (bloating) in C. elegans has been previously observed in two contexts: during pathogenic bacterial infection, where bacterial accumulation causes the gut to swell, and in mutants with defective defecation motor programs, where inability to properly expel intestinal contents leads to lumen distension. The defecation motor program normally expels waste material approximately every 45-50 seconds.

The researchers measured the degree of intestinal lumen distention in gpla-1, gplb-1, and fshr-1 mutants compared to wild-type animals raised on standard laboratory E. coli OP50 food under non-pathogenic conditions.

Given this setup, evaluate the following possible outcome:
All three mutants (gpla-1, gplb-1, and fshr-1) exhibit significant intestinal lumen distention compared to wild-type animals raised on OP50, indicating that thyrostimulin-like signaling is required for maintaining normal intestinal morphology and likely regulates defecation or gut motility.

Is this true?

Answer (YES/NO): YES